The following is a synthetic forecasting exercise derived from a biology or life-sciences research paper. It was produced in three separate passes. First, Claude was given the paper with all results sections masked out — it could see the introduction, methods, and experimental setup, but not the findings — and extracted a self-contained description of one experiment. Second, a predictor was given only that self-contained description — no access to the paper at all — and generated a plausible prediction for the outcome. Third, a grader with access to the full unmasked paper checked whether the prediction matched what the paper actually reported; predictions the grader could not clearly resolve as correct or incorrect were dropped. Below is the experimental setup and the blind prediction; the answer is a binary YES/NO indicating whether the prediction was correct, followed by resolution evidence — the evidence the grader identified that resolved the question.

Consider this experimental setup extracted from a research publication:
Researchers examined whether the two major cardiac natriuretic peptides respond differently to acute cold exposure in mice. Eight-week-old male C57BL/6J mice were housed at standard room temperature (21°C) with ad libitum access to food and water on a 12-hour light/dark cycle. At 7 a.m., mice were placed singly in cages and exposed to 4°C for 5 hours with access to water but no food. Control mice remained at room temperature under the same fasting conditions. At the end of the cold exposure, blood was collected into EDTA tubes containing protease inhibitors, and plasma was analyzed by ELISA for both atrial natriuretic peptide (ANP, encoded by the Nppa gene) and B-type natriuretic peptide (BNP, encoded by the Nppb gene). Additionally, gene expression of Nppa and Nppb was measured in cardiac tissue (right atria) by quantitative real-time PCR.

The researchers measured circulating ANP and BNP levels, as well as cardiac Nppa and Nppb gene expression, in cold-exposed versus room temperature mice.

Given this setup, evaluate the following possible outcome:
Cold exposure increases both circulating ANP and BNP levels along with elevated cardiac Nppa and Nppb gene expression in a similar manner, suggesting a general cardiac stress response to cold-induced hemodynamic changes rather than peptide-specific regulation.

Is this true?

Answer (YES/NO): NO